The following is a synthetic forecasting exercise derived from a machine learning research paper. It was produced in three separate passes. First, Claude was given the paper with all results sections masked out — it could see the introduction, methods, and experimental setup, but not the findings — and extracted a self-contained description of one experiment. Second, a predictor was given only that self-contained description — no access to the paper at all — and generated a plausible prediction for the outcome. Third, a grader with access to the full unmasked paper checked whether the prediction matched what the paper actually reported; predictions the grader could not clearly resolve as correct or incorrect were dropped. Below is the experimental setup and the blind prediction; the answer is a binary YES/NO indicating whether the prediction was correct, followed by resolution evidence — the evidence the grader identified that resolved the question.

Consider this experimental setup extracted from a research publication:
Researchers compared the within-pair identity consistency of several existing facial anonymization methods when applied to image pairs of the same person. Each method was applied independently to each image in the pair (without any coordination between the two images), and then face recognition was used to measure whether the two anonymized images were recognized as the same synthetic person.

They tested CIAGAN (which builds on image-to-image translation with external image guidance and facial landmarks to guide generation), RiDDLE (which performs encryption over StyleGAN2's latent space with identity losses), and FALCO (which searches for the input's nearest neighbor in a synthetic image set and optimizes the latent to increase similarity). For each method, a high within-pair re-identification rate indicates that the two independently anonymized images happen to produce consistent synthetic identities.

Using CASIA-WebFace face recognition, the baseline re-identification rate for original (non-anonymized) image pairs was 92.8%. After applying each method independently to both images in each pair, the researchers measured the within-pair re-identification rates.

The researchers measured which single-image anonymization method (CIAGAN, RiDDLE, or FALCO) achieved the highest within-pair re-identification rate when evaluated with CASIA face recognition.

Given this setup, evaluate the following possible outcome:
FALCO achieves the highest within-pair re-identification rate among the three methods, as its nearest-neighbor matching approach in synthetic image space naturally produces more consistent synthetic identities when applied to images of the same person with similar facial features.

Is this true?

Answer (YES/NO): NO